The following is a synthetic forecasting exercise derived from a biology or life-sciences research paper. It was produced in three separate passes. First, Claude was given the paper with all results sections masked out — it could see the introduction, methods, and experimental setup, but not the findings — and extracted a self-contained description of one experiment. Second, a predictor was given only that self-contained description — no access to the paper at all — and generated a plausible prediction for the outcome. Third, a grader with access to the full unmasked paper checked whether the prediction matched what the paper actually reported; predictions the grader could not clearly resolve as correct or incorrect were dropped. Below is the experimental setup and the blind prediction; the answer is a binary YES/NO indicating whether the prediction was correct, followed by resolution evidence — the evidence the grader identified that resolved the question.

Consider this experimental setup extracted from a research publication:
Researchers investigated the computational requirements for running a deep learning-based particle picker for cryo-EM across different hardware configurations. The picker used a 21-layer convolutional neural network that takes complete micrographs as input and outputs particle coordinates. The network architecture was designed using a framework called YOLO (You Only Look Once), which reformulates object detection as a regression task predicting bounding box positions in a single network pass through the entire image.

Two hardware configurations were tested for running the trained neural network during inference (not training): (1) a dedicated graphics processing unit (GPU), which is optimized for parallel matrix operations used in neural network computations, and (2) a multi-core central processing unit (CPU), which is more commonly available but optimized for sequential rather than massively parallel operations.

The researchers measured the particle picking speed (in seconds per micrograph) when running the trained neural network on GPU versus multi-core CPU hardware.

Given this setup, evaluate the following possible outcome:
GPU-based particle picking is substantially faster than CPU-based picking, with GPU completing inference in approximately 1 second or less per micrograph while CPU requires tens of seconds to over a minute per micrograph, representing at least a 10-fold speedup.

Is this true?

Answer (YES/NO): NO